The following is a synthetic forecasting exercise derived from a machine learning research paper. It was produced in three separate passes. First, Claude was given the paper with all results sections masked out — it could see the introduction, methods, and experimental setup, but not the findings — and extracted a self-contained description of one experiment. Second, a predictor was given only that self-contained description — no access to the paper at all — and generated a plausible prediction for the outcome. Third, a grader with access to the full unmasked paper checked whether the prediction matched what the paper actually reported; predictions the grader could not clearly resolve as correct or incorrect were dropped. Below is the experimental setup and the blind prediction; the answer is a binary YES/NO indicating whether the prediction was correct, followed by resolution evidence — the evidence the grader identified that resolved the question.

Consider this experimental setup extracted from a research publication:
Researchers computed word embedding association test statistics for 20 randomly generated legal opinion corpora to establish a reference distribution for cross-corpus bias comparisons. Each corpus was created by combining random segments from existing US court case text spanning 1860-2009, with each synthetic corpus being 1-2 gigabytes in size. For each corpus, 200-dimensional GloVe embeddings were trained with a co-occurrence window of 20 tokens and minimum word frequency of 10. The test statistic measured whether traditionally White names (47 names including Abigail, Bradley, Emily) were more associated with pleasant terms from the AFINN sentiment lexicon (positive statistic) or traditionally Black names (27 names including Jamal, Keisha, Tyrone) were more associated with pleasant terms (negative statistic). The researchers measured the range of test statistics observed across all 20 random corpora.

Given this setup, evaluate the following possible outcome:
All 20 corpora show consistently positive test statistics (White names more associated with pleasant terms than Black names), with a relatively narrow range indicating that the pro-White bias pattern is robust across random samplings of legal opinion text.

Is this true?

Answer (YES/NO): NO